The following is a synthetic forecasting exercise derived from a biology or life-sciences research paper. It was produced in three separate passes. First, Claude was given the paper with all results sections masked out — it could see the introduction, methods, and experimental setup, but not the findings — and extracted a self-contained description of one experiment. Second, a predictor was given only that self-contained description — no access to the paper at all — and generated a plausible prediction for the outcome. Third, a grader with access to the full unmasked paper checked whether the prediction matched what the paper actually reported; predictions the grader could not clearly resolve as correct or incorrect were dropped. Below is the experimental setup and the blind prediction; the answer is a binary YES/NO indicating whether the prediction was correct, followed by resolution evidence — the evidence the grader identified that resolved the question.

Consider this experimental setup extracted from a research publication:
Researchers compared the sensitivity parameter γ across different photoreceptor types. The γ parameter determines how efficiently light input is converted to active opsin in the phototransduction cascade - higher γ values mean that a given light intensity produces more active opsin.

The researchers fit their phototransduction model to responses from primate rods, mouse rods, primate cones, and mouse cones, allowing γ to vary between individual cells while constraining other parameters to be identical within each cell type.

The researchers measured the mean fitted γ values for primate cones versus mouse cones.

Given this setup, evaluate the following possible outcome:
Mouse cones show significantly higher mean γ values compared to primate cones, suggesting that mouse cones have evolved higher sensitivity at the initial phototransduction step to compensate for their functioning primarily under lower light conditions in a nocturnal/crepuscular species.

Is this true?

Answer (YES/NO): NO